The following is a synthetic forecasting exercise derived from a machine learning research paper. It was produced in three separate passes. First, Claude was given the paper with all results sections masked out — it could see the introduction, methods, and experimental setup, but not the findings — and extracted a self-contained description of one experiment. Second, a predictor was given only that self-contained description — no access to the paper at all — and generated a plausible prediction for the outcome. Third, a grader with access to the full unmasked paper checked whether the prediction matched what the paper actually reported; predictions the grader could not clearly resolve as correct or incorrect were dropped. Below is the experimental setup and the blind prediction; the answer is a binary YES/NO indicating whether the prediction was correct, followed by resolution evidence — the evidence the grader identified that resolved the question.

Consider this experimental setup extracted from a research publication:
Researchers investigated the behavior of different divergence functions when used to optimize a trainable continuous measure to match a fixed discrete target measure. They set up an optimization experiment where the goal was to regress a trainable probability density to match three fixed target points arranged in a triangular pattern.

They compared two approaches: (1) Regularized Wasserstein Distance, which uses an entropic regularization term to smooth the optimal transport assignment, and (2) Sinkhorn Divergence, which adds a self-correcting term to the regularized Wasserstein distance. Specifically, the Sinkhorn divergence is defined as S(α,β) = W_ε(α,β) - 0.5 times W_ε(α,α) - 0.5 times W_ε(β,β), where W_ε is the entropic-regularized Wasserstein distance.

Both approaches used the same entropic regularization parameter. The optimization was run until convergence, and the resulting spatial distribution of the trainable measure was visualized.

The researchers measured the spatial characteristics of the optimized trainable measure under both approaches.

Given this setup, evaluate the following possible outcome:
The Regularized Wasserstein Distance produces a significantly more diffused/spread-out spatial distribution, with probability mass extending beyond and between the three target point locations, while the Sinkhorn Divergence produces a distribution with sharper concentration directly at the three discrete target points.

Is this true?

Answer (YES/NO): NO